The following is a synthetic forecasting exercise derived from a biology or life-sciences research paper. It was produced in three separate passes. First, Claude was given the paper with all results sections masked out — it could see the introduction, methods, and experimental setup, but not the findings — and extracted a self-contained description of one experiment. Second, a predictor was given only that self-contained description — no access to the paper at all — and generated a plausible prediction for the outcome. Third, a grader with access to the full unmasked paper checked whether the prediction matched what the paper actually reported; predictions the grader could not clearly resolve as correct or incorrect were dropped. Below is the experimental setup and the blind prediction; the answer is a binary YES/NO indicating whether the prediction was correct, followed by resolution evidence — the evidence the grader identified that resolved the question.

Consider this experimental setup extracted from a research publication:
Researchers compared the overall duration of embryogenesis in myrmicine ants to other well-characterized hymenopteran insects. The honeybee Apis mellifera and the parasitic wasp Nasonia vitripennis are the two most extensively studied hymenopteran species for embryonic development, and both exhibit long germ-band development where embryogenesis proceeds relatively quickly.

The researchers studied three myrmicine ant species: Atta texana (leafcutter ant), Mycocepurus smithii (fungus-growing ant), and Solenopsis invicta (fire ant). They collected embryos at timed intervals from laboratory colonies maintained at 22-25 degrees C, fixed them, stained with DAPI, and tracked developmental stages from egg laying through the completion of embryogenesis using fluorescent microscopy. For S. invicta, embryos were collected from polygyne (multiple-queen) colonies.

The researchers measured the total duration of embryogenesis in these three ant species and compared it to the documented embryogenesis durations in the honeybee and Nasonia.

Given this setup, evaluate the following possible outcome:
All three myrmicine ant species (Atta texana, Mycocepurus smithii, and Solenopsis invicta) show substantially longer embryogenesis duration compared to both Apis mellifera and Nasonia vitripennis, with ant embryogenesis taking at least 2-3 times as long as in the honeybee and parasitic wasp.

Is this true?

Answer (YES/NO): YES